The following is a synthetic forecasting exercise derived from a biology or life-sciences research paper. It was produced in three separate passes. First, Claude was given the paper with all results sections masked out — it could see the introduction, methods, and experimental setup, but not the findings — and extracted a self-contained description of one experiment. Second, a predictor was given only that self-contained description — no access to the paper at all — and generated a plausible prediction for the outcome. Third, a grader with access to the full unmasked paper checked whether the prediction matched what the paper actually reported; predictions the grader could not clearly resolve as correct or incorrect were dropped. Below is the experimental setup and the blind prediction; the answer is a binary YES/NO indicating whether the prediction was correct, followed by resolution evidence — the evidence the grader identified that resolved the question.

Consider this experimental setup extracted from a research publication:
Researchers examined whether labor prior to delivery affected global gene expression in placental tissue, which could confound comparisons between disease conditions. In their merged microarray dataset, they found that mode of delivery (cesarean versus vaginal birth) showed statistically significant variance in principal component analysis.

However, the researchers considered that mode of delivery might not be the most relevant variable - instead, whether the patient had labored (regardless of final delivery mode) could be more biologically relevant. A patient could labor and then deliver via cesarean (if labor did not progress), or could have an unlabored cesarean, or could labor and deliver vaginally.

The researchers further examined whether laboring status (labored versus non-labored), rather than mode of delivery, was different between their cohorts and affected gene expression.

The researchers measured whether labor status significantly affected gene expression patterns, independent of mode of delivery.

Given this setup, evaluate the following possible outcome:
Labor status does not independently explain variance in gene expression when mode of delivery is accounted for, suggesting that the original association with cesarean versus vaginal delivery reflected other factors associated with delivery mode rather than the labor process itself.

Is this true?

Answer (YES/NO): YES